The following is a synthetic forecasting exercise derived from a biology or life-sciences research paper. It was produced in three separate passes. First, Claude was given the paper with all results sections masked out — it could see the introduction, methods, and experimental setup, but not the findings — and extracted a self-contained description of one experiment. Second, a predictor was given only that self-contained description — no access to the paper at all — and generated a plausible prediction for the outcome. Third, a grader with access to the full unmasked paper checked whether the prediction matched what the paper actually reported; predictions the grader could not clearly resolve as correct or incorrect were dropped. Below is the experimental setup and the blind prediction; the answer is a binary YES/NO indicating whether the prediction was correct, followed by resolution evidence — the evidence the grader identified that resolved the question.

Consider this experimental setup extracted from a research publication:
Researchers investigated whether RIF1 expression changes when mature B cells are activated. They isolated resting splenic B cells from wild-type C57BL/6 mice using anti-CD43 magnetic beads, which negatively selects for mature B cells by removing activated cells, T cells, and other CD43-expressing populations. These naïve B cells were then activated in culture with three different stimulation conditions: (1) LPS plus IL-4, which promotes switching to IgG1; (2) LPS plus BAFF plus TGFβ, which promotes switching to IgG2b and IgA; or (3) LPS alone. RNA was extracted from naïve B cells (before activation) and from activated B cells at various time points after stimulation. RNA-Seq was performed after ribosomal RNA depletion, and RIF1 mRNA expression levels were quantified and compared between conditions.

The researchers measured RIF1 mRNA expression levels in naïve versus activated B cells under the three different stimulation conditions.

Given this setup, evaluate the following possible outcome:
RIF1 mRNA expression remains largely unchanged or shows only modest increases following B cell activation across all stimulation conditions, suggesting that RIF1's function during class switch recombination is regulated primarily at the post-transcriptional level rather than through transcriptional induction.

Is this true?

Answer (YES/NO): NO